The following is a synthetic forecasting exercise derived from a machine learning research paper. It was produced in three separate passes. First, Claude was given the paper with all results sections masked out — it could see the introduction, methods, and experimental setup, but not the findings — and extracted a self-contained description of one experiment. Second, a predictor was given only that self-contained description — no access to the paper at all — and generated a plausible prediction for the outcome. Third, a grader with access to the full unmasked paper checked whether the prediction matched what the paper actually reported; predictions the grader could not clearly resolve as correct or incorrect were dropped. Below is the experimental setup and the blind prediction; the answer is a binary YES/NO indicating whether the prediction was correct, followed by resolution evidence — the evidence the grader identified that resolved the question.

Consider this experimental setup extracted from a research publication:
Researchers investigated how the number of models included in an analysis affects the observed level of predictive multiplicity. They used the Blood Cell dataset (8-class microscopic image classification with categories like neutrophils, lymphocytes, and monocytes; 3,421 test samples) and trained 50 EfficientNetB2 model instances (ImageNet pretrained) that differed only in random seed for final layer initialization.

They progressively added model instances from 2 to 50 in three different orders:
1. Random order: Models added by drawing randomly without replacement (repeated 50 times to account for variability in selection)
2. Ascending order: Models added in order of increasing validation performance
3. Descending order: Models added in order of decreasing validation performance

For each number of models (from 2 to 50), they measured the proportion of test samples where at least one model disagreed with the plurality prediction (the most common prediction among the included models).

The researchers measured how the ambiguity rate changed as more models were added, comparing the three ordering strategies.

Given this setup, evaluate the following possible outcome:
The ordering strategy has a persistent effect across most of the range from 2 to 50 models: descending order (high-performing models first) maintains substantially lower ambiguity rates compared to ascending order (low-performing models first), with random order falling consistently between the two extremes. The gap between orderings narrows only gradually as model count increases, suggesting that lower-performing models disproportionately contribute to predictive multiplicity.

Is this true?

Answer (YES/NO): NO